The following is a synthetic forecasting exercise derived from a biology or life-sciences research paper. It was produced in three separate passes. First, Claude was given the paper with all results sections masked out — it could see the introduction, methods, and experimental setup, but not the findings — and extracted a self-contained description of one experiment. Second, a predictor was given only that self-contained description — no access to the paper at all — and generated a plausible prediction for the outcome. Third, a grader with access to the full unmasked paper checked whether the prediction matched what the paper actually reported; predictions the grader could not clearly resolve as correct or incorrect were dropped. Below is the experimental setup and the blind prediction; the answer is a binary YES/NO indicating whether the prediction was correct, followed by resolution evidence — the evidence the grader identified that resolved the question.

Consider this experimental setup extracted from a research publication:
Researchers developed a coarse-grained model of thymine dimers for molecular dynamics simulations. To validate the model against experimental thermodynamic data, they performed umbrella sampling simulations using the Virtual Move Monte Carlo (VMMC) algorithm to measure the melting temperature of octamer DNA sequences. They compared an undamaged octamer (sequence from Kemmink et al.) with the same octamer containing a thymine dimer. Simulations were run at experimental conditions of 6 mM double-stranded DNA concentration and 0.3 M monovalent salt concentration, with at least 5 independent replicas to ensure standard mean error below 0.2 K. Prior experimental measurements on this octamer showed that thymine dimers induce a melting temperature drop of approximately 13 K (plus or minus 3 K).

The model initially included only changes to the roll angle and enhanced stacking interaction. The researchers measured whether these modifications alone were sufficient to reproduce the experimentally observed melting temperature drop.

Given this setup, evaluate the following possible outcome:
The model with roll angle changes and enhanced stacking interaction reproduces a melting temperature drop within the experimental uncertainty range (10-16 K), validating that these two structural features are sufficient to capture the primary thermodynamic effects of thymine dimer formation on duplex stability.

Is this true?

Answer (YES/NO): NO